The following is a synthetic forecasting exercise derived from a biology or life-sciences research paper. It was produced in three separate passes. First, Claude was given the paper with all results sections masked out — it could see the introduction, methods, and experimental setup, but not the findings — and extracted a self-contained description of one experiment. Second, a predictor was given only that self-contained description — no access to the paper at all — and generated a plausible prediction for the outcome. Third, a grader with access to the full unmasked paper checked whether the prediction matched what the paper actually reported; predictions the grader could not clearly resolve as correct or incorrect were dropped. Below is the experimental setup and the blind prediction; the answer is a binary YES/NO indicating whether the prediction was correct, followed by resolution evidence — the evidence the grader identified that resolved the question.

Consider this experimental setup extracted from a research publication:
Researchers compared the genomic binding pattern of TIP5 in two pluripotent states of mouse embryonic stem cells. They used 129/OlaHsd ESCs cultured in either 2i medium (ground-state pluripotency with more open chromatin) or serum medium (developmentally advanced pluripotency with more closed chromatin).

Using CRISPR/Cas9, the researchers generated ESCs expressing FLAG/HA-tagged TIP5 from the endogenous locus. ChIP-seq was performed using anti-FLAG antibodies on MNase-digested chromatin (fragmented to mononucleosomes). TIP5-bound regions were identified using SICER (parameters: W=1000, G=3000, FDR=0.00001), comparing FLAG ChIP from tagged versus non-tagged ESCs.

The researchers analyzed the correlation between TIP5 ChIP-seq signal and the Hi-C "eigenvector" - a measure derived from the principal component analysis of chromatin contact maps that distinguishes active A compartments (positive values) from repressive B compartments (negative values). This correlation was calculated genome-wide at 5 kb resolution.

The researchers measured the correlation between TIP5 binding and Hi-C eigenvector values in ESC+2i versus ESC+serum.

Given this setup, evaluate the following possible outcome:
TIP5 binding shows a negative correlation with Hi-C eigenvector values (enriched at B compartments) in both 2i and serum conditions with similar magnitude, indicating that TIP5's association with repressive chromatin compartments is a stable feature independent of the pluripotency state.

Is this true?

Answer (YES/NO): NO